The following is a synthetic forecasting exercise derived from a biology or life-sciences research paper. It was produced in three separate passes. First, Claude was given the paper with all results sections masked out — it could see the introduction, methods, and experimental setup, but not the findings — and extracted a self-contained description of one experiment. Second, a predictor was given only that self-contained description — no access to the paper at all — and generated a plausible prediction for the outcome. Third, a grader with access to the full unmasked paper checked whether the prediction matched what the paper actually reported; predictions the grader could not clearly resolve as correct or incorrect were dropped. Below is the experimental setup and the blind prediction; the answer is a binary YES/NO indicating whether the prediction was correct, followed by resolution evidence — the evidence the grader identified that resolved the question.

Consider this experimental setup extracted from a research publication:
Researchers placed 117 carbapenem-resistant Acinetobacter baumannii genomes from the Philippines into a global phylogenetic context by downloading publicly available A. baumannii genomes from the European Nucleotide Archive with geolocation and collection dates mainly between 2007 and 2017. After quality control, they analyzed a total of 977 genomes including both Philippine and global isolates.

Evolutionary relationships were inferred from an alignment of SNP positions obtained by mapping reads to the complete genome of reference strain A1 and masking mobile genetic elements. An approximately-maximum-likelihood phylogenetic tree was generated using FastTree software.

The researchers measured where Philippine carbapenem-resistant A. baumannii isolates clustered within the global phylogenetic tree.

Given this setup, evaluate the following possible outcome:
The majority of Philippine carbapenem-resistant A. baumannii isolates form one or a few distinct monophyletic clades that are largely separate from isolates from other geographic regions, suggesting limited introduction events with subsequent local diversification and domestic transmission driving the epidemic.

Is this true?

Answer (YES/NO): NO